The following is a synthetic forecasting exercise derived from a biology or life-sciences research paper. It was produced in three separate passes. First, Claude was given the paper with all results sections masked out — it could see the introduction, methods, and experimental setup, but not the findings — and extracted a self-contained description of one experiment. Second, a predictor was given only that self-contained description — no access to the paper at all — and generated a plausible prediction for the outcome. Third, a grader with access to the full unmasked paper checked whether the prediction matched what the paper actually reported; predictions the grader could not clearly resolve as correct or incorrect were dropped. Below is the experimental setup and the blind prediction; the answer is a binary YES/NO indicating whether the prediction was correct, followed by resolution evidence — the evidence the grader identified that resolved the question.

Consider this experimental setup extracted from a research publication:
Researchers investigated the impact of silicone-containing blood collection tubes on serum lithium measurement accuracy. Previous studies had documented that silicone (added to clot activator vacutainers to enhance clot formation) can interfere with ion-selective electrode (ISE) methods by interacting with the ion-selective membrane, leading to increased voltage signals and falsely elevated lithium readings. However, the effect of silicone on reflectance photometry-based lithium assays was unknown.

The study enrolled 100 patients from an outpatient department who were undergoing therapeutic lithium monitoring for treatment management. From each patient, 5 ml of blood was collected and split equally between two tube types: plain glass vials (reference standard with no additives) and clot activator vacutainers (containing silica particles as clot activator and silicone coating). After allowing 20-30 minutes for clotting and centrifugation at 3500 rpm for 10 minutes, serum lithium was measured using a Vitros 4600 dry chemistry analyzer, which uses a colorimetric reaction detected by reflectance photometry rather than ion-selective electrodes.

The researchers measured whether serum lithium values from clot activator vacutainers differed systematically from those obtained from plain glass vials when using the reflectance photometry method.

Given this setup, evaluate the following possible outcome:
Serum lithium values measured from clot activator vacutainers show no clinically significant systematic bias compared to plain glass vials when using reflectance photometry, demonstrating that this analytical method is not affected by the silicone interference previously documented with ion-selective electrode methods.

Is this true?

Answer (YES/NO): NO